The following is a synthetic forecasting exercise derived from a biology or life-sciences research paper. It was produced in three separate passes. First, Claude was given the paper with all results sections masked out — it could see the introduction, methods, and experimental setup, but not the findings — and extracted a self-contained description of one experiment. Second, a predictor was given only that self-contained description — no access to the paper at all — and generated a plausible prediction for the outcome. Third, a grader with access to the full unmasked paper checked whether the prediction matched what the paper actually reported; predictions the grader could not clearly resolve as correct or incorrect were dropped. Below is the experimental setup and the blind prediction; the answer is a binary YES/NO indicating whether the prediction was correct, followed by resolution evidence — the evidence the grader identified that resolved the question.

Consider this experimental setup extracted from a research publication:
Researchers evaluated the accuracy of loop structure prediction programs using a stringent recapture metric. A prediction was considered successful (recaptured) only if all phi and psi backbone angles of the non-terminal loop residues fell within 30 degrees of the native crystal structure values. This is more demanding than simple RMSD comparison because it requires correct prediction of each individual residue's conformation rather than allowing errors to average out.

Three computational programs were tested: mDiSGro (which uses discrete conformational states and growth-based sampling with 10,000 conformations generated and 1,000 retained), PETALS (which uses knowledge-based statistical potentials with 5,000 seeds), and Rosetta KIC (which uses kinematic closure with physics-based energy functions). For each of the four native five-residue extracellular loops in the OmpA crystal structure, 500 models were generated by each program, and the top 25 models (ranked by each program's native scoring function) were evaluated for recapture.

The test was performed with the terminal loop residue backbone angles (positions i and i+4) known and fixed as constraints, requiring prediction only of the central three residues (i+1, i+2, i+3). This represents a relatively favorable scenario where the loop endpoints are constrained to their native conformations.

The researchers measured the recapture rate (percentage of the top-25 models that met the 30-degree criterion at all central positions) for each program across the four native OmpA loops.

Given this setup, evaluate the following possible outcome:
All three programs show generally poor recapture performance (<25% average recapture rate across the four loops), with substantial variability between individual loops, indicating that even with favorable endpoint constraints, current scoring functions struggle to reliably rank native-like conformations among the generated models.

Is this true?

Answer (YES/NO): NO